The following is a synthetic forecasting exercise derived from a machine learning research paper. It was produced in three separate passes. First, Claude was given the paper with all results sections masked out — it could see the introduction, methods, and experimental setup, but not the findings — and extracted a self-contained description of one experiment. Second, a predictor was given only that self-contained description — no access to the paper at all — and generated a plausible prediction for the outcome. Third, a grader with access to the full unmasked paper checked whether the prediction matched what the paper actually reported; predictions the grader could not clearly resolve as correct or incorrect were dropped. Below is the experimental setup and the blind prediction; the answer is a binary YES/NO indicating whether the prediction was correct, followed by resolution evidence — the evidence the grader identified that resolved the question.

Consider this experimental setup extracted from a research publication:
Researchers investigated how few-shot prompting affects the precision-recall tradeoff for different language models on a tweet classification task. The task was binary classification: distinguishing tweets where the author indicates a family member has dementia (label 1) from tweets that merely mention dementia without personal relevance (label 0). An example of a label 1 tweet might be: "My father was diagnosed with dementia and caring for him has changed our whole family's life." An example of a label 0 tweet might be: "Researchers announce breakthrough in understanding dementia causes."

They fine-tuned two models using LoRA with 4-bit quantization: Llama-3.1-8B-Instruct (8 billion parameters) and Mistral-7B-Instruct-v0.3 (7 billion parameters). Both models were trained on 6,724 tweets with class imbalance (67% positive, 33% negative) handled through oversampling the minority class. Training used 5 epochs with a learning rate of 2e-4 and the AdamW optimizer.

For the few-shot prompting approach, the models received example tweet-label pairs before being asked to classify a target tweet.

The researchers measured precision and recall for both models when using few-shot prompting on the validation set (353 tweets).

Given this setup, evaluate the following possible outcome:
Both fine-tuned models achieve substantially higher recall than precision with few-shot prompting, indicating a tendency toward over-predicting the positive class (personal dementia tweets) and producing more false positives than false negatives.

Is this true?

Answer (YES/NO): NO